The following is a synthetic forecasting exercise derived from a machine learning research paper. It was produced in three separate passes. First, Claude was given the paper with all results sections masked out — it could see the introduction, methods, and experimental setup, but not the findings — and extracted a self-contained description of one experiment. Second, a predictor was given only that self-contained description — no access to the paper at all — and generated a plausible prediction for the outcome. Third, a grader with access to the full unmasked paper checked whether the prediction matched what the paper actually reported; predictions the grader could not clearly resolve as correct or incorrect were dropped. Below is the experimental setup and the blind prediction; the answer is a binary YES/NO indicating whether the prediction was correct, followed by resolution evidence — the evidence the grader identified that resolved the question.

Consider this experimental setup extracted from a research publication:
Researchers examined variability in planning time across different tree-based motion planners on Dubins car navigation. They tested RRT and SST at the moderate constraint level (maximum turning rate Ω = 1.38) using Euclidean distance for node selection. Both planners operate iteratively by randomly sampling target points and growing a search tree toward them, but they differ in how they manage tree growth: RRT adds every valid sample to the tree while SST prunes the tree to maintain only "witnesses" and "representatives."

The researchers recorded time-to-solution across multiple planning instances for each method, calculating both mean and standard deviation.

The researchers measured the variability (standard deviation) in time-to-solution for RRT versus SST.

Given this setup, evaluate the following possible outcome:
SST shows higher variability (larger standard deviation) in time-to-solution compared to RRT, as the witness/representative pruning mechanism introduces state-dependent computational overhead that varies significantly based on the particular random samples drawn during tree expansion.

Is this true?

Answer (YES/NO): YES